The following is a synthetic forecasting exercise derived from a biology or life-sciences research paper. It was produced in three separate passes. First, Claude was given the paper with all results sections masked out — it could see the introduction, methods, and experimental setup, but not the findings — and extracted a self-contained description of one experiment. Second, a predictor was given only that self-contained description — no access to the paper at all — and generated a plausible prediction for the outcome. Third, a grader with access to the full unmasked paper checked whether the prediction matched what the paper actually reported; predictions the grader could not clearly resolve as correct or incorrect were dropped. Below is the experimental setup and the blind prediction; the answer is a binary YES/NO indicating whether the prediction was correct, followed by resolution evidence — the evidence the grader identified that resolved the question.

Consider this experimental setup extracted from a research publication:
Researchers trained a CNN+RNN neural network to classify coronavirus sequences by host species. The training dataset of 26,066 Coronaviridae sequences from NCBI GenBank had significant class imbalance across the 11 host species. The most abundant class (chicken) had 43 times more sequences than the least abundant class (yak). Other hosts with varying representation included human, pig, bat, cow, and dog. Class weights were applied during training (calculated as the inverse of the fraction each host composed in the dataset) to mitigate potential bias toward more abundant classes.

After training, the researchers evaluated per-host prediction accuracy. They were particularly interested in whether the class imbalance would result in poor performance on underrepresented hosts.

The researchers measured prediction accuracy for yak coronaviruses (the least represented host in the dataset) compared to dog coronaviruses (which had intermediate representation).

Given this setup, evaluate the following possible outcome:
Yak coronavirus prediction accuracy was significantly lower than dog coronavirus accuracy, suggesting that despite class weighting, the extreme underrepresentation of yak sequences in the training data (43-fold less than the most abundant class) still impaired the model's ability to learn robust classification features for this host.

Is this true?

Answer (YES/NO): NO